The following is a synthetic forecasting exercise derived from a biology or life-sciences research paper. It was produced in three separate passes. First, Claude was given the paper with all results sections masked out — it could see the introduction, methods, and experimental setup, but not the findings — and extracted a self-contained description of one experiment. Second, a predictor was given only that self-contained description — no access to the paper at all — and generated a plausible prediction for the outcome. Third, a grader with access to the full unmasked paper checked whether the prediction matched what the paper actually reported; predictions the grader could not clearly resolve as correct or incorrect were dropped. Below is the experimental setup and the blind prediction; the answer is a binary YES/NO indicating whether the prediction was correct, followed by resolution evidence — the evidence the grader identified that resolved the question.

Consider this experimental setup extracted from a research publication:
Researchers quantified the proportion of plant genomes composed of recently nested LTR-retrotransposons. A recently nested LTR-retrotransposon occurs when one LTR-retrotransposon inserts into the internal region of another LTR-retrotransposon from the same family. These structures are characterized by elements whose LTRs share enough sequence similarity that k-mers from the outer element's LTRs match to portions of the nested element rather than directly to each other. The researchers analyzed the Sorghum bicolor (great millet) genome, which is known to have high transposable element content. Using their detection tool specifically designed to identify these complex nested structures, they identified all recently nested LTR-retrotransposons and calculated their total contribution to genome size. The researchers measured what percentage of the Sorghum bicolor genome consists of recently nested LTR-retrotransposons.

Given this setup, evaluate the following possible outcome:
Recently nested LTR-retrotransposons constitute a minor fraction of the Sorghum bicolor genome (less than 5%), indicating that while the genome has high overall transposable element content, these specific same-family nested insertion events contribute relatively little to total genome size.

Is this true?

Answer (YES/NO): YES